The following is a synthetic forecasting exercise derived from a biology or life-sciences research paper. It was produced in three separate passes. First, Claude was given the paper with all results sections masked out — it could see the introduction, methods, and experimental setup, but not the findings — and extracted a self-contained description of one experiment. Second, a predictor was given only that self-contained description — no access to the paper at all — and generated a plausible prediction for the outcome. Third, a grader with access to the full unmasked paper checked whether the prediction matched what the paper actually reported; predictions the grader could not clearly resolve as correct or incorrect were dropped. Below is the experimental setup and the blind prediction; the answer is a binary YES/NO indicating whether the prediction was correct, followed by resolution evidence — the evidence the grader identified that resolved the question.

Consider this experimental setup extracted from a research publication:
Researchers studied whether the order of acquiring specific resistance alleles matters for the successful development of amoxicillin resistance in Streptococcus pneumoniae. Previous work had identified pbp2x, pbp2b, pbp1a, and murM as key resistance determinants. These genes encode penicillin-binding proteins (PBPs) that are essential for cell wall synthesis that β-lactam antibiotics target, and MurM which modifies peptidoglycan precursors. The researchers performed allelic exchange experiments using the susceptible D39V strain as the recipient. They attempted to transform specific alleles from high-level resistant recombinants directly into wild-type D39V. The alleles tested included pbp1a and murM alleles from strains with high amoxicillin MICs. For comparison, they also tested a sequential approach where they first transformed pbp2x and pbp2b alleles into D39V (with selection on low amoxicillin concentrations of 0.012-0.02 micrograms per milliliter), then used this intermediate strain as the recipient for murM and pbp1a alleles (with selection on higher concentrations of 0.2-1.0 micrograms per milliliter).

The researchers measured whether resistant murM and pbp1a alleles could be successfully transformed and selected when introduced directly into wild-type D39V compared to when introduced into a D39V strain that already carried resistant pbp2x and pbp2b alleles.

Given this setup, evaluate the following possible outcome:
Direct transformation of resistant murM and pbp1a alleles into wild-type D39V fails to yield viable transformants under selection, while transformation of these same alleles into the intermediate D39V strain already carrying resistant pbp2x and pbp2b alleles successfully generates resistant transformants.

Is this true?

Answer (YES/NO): NO